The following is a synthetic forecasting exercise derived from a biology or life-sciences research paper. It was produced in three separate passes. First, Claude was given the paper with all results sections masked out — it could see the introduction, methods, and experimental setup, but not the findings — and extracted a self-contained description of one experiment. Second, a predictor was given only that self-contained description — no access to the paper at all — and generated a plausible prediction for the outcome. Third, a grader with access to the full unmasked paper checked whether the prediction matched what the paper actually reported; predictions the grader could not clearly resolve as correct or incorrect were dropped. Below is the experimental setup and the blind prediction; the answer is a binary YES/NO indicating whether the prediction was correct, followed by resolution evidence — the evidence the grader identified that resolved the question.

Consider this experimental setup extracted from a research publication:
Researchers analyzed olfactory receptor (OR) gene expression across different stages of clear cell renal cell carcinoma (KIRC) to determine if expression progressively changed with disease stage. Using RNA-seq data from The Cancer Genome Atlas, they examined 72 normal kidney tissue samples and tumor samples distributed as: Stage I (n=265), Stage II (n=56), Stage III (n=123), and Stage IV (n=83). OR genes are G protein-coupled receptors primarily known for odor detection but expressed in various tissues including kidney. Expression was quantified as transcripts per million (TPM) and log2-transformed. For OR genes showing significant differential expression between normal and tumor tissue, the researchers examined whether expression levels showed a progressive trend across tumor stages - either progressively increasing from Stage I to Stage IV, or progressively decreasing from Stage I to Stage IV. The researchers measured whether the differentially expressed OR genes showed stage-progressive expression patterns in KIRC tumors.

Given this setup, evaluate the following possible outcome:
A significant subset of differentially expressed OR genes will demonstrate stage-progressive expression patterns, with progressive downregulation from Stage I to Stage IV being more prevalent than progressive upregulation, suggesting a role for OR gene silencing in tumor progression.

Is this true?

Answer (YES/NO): NO